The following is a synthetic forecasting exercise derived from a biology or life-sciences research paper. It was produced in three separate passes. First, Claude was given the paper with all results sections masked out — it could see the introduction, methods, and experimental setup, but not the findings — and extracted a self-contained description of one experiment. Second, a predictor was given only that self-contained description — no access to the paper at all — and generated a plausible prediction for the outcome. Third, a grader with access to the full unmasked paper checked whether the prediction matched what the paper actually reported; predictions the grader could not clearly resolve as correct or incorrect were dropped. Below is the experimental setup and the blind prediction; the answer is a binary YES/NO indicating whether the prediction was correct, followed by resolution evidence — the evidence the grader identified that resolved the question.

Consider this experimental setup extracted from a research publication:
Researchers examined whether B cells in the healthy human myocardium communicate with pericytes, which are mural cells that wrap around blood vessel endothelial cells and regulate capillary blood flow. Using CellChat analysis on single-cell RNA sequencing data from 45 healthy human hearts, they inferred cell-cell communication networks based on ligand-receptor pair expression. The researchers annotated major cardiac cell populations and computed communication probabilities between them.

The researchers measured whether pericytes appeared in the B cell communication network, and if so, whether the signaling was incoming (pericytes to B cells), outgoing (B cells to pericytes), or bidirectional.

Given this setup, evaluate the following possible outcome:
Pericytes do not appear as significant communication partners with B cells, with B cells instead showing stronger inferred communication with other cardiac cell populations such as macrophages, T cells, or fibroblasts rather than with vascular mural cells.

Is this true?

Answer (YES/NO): NO